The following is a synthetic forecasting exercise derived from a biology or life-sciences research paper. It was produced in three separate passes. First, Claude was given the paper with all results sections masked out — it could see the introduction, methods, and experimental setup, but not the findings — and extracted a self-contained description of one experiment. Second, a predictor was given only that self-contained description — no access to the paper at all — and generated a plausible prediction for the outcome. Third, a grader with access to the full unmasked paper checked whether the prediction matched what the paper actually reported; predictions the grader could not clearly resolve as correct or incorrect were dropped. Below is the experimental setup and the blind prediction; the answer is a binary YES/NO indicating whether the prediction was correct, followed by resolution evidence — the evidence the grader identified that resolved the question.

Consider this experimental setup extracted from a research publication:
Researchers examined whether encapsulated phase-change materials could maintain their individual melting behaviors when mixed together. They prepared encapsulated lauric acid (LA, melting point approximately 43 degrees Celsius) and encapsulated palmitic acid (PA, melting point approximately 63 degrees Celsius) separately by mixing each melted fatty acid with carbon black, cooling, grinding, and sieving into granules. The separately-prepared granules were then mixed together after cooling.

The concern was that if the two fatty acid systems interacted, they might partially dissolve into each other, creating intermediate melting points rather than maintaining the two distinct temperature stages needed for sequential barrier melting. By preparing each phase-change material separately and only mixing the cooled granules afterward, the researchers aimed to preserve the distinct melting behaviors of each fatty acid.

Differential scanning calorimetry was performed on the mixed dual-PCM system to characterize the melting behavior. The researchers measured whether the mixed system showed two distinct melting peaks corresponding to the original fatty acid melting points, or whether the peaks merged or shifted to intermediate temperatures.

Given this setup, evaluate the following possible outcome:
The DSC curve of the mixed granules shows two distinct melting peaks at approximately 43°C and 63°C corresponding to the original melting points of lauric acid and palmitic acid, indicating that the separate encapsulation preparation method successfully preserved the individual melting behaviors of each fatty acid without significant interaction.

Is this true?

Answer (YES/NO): NO